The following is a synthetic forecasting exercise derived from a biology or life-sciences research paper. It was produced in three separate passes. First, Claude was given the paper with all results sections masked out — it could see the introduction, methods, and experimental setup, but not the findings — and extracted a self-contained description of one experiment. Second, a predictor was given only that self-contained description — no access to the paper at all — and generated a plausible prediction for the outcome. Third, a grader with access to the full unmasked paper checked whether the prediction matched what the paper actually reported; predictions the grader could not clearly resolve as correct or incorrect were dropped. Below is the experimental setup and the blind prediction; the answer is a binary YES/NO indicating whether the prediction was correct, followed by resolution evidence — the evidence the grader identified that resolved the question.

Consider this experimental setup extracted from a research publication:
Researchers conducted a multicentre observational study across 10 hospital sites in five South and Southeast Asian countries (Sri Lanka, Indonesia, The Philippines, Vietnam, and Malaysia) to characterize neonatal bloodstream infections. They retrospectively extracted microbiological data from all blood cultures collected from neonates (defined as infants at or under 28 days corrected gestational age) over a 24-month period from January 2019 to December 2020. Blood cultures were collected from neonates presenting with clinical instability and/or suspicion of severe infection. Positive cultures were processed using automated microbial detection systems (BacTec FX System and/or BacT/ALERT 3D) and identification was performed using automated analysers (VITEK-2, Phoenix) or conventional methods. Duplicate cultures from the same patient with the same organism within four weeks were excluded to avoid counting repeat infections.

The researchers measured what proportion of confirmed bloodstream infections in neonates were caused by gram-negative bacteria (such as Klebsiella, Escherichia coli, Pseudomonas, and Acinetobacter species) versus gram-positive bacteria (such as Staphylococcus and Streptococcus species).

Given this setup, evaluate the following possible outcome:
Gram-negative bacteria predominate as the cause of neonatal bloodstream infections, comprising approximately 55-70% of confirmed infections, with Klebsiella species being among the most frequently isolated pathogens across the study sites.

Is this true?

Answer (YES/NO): NO